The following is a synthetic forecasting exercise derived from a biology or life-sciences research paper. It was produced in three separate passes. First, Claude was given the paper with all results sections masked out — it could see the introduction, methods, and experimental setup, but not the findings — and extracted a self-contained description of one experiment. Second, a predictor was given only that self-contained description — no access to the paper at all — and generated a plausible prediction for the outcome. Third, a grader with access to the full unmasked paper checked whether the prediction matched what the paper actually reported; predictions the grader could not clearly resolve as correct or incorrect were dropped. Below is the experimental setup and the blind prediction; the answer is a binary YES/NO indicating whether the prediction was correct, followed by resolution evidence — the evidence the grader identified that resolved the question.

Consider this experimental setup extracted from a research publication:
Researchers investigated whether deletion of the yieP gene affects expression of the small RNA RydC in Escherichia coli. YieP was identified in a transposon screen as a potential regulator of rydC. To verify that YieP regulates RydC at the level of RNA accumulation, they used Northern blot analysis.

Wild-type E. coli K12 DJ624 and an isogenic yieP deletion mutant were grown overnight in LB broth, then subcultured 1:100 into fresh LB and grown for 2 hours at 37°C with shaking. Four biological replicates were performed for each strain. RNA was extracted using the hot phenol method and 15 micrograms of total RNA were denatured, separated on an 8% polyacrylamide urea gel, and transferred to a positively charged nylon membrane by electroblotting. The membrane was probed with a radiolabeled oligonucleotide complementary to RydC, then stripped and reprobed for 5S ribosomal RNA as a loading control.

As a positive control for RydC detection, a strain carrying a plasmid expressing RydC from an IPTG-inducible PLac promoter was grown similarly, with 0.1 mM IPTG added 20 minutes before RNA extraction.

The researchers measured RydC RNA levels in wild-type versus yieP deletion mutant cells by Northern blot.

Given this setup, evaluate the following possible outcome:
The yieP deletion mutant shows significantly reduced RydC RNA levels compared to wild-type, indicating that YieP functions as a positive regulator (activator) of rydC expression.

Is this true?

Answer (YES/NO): NO